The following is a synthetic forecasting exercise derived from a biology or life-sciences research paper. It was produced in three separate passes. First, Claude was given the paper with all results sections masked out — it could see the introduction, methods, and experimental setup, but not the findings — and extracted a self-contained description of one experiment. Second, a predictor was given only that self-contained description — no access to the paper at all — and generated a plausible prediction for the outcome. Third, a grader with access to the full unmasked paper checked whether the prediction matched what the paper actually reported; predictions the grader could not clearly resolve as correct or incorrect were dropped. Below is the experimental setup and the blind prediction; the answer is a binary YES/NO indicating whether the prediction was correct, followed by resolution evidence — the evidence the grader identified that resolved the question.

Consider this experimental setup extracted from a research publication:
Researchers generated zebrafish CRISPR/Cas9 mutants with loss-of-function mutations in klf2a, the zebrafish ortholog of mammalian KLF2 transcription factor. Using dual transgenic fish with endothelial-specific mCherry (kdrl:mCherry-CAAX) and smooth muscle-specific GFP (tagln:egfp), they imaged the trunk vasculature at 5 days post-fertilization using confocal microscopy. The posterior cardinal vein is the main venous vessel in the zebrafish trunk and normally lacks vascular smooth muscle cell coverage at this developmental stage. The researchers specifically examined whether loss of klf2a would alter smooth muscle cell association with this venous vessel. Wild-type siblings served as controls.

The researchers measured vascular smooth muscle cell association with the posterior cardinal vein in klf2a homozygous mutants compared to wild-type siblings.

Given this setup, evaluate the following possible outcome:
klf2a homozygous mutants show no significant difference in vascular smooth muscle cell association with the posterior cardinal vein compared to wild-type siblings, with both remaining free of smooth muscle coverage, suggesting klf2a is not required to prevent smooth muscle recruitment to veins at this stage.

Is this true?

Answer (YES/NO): NO